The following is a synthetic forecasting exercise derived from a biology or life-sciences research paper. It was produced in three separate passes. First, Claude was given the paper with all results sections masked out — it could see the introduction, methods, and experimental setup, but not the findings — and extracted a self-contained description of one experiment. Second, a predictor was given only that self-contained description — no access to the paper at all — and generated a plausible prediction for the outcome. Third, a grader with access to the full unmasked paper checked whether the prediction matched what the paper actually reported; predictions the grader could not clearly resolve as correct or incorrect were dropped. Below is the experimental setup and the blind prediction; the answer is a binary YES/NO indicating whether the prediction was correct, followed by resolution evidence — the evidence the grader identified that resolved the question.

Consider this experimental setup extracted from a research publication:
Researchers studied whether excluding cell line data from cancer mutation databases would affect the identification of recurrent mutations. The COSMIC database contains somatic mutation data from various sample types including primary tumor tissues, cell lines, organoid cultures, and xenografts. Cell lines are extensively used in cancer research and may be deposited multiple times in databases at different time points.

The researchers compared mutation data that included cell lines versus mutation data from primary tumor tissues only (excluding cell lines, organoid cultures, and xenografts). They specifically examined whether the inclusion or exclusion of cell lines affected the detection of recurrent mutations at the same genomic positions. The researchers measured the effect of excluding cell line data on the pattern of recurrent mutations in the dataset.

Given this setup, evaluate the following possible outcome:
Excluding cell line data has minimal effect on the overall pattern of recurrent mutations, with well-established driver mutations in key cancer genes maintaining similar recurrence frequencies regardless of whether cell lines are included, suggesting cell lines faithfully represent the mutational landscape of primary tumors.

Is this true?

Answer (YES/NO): NO